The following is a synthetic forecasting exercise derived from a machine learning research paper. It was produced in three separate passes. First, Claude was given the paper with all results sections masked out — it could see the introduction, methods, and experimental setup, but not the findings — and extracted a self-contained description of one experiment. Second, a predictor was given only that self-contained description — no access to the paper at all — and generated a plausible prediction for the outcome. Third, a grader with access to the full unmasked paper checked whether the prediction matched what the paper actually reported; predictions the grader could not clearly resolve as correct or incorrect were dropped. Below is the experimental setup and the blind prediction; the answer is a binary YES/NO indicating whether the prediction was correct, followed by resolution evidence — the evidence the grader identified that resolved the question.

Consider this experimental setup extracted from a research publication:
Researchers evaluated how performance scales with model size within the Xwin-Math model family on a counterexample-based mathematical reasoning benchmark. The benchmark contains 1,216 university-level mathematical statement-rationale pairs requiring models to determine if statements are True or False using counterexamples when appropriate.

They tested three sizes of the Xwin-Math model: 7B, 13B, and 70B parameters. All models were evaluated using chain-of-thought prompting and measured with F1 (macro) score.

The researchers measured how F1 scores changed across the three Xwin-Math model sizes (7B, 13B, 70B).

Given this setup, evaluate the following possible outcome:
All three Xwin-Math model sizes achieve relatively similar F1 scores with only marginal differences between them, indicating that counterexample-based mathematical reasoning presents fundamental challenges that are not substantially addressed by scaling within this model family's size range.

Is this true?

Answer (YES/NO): NO